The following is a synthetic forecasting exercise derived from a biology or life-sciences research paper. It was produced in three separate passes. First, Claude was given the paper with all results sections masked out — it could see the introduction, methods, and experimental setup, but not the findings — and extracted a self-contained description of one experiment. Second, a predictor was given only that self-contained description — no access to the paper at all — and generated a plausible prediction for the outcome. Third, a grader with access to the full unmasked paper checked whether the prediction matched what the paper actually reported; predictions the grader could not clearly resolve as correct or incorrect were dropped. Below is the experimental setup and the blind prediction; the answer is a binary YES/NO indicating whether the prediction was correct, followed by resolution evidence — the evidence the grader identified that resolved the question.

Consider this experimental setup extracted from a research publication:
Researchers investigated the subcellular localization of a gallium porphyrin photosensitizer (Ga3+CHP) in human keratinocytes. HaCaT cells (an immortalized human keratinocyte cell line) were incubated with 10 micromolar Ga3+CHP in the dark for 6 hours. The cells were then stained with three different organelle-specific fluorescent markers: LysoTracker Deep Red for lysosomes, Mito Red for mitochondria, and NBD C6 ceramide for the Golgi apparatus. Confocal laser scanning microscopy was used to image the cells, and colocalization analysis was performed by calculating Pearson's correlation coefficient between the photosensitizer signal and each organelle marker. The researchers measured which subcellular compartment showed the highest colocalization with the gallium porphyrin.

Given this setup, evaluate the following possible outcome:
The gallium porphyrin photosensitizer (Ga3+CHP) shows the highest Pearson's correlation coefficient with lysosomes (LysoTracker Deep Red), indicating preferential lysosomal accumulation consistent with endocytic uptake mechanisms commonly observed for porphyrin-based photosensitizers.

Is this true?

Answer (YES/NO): YES